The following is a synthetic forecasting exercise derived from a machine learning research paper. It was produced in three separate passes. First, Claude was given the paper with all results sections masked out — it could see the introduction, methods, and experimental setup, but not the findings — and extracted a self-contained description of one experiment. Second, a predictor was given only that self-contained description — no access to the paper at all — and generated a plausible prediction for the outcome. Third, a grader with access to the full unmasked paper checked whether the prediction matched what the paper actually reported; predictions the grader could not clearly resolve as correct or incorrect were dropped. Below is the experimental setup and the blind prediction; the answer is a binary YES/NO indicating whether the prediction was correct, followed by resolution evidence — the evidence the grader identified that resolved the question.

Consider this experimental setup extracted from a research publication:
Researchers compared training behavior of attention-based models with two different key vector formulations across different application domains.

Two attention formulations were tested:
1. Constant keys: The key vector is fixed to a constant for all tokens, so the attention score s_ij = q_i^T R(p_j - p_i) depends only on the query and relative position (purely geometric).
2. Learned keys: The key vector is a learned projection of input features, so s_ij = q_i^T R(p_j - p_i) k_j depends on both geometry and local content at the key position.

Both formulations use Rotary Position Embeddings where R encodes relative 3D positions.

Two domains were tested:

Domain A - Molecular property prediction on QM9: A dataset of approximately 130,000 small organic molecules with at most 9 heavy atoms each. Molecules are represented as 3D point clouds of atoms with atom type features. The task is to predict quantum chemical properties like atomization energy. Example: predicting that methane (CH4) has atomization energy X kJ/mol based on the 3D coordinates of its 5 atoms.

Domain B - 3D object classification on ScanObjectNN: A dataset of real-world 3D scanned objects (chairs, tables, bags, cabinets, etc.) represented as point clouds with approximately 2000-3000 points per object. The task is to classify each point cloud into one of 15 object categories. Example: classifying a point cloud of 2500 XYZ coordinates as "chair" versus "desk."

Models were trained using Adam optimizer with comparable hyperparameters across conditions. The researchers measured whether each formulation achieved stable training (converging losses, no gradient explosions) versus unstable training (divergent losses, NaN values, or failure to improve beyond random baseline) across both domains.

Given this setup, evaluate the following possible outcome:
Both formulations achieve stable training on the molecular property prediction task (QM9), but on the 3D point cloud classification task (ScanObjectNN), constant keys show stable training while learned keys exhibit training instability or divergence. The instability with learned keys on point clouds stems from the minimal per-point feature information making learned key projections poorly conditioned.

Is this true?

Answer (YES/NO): NO